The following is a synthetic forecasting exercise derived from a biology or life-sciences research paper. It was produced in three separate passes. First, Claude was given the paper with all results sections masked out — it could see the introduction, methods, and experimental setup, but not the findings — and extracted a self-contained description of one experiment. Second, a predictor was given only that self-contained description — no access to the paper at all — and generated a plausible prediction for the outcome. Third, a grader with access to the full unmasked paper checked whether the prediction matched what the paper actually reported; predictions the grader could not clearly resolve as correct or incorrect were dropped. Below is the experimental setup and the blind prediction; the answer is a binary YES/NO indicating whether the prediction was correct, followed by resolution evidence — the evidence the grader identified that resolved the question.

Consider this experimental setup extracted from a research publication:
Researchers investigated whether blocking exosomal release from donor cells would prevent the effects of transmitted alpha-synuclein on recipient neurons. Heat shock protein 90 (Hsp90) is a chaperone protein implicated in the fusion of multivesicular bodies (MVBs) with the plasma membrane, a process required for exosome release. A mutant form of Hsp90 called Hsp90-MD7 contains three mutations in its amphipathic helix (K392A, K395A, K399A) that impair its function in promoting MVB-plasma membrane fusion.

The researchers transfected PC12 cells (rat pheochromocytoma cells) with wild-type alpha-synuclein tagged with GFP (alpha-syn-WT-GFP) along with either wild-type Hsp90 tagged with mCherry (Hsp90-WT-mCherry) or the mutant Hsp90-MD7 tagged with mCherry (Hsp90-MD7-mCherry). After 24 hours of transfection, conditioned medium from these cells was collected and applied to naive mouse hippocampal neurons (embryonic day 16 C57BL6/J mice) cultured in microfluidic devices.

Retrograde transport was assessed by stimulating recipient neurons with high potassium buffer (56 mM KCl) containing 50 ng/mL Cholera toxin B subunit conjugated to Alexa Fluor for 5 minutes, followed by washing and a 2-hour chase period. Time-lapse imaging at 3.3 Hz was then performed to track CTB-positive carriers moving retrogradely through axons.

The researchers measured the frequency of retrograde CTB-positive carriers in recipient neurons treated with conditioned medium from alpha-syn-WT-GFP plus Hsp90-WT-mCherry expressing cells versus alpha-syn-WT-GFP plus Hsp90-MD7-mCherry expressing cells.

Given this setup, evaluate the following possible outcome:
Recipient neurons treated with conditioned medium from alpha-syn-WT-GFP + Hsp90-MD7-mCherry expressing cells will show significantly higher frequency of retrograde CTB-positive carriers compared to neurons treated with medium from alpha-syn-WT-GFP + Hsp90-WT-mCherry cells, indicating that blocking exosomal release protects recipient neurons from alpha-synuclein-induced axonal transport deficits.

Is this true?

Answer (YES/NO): YES